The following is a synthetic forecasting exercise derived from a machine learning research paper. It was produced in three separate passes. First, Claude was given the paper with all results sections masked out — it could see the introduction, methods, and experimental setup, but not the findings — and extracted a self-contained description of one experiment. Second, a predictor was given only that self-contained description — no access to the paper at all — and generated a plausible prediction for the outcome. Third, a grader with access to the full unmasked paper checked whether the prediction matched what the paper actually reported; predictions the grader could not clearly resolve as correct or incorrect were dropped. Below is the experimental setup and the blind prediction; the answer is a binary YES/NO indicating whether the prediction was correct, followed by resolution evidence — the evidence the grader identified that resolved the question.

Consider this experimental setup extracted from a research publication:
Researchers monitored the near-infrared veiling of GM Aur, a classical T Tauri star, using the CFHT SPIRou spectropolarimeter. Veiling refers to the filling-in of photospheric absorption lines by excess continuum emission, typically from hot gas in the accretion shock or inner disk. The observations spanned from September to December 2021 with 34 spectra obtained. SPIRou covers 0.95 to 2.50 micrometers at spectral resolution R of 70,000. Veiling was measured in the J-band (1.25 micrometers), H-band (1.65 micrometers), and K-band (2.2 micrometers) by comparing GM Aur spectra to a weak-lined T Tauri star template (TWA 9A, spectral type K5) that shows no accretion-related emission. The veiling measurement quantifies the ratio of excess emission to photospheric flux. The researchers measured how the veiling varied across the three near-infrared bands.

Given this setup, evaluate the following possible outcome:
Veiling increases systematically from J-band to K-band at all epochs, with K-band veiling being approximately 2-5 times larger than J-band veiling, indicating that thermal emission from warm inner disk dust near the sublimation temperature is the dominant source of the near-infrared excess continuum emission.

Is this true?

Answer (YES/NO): NO